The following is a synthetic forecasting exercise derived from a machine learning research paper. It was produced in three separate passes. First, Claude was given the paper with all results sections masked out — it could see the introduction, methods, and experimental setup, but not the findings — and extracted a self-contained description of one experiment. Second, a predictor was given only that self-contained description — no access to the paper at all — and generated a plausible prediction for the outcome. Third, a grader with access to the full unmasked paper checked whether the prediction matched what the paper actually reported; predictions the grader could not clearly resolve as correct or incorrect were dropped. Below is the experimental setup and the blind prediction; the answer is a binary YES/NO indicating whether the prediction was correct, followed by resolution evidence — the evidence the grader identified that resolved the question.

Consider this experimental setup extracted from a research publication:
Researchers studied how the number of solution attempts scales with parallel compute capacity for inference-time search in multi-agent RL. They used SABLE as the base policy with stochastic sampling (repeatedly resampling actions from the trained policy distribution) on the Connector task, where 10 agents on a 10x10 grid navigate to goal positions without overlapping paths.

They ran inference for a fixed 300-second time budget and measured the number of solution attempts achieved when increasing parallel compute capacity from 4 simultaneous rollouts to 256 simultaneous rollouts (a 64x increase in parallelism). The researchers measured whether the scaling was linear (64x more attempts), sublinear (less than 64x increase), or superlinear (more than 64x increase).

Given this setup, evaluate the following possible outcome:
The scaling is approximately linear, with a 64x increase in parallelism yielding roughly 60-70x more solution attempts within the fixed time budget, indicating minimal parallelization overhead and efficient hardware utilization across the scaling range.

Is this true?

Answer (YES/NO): NO